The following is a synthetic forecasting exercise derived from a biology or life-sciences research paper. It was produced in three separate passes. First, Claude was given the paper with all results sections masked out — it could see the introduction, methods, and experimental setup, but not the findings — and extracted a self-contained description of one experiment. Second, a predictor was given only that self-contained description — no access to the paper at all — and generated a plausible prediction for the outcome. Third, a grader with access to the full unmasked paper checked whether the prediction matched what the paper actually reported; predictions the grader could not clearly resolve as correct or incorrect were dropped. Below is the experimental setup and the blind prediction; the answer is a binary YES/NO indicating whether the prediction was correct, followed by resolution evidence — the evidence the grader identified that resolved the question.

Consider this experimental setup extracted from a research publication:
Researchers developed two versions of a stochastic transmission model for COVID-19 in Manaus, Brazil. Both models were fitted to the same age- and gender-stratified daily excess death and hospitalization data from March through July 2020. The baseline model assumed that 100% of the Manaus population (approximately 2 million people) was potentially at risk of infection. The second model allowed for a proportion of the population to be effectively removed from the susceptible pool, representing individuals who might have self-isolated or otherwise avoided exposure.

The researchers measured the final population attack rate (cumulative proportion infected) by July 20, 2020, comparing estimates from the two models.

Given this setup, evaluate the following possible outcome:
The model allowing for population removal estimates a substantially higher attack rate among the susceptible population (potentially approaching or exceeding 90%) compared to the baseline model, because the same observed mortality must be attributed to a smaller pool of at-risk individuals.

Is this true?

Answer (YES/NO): NO